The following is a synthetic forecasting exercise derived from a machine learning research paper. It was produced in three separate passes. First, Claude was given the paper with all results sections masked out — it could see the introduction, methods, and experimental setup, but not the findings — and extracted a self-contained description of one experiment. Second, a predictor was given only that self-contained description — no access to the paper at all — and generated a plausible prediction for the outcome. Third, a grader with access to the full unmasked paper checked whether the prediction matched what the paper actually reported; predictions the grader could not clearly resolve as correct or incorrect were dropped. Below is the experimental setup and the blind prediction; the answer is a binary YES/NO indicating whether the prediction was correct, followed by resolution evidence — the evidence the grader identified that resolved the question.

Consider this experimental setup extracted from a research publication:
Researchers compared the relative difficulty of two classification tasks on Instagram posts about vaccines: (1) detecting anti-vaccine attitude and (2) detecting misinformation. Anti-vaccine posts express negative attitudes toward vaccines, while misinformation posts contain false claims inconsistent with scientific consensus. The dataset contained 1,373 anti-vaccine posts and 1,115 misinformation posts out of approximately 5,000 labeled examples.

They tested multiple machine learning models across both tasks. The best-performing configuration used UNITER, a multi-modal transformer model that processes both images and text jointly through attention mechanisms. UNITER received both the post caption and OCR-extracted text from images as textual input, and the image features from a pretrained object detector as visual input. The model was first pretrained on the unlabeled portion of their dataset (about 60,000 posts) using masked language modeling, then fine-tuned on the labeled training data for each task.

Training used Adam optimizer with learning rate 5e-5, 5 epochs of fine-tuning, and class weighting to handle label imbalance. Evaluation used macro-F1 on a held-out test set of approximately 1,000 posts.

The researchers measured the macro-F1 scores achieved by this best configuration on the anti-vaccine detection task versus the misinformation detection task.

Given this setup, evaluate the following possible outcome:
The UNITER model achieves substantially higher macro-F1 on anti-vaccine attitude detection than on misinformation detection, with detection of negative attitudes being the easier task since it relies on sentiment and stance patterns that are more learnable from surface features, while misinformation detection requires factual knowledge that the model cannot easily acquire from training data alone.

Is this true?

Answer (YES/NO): NO